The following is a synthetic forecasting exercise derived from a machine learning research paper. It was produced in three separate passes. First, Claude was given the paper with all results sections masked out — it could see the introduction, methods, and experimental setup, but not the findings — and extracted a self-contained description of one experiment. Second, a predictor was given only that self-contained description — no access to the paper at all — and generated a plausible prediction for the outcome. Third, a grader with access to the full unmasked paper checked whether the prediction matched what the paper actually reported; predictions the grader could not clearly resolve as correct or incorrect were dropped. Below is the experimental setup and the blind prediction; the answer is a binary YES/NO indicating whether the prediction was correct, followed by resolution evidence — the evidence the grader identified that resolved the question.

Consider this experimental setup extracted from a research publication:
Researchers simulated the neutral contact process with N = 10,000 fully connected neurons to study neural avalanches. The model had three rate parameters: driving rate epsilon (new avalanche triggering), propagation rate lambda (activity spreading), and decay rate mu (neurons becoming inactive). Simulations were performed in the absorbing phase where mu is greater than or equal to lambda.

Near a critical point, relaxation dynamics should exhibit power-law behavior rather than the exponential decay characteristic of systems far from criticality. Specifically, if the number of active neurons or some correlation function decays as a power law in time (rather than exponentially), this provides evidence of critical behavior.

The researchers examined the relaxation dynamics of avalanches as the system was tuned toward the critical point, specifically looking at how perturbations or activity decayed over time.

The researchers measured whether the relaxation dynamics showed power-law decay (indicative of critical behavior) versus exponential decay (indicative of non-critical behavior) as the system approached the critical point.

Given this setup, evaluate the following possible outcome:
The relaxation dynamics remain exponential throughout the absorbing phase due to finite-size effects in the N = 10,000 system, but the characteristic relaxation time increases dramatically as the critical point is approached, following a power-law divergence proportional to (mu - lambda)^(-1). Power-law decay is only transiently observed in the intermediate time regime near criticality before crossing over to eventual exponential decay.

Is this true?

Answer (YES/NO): NO